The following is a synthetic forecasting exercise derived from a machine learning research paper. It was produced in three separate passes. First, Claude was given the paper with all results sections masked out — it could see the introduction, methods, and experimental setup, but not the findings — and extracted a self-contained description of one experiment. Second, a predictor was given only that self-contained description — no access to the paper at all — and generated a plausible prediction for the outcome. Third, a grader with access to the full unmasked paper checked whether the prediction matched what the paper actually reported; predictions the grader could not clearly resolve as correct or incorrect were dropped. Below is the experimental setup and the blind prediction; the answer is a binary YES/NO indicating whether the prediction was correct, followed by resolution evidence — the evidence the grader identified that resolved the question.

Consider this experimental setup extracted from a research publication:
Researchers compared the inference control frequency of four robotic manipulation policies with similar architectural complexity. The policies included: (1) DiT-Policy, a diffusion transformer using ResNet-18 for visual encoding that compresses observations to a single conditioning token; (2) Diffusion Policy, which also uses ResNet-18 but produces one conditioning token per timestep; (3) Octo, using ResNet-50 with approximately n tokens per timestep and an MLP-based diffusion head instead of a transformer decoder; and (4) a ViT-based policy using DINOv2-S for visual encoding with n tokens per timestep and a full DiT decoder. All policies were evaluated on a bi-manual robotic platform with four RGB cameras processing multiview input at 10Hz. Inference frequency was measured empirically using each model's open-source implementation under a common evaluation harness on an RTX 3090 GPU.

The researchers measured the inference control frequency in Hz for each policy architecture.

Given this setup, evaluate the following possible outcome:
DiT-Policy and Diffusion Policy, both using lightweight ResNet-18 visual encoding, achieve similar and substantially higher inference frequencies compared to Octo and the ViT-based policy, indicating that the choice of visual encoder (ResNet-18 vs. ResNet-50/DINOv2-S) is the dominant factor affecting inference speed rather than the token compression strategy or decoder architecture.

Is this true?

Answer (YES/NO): NO